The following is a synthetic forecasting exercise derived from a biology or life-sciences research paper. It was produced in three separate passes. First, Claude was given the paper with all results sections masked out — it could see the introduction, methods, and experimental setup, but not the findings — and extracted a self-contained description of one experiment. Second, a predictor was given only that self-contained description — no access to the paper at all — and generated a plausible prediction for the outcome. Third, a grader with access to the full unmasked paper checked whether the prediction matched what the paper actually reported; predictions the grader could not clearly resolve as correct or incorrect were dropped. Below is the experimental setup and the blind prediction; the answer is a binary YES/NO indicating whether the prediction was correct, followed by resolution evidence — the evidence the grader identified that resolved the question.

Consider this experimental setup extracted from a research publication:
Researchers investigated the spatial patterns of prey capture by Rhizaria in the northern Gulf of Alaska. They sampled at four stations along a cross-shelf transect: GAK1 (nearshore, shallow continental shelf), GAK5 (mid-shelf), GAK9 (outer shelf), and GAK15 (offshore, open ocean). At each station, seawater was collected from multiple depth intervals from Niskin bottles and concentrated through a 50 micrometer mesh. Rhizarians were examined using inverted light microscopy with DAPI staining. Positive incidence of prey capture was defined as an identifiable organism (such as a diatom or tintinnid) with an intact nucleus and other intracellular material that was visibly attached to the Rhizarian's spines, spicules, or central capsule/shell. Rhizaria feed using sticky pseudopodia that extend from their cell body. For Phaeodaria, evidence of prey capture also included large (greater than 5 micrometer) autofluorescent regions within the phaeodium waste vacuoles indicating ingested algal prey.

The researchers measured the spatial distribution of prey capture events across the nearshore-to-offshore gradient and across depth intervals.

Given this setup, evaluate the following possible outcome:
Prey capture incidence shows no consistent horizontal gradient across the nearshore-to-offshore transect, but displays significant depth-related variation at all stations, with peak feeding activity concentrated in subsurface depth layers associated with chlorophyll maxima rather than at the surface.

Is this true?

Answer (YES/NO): NO